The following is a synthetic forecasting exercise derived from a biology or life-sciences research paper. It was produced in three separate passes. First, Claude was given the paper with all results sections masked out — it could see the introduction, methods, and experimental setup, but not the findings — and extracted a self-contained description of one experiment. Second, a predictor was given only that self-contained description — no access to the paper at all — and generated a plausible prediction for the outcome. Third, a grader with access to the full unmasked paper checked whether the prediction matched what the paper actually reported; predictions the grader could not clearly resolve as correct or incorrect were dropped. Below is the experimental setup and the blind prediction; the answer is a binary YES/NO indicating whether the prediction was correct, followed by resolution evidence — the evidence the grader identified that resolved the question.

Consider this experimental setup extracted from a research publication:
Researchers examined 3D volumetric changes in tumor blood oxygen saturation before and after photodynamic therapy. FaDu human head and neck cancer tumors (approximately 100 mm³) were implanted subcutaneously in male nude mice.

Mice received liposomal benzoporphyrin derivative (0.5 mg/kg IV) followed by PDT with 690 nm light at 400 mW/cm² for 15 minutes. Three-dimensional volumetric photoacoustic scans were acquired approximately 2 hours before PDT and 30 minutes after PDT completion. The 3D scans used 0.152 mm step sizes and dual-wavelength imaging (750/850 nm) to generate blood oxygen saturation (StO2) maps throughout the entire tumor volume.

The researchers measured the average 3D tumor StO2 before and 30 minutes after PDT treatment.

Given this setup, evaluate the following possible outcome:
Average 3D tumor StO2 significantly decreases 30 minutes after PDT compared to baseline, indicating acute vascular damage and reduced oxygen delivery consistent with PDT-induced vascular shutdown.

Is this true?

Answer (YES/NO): NO